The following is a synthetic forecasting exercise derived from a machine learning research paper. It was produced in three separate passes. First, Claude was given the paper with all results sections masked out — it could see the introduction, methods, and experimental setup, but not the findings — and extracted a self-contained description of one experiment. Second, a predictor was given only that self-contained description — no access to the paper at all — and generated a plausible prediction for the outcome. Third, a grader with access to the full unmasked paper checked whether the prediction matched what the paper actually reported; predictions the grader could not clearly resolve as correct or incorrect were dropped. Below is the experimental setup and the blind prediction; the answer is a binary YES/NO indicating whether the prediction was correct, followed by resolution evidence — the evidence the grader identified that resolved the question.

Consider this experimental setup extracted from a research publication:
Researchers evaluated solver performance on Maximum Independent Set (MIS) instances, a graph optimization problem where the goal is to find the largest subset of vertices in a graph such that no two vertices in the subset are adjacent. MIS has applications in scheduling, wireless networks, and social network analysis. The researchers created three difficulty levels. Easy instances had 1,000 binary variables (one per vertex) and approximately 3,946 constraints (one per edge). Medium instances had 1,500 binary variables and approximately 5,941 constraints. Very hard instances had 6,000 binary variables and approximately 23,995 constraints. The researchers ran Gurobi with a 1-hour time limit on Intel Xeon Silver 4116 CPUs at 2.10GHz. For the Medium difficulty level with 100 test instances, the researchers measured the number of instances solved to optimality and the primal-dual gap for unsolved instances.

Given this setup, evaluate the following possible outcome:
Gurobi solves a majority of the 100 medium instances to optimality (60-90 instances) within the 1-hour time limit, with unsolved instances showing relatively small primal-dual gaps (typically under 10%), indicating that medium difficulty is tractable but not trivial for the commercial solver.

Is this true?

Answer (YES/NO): YES